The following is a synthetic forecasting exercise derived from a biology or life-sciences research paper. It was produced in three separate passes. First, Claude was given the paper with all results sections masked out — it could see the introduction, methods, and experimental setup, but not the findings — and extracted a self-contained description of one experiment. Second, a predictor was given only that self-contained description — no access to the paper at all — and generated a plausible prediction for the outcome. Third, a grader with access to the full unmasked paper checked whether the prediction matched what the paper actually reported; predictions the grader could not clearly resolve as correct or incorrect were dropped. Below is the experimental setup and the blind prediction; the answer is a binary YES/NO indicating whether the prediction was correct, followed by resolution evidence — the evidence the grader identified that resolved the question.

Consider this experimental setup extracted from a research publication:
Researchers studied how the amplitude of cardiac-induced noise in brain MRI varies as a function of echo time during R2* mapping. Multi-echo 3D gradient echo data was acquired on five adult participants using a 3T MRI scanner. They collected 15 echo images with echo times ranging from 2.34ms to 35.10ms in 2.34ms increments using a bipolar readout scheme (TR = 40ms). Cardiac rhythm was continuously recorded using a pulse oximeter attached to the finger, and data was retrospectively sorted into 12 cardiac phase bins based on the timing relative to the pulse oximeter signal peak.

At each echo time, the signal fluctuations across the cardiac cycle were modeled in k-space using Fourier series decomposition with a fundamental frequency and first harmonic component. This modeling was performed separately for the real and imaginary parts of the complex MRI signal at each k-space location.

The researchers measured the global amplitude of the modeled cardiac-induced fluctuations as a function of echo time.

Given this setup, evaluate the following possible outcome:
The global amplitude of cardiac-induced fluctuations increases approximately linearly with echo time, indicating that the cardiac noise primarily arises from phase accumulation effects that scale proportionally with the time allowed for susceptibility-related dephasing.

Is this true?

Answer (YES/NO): NO